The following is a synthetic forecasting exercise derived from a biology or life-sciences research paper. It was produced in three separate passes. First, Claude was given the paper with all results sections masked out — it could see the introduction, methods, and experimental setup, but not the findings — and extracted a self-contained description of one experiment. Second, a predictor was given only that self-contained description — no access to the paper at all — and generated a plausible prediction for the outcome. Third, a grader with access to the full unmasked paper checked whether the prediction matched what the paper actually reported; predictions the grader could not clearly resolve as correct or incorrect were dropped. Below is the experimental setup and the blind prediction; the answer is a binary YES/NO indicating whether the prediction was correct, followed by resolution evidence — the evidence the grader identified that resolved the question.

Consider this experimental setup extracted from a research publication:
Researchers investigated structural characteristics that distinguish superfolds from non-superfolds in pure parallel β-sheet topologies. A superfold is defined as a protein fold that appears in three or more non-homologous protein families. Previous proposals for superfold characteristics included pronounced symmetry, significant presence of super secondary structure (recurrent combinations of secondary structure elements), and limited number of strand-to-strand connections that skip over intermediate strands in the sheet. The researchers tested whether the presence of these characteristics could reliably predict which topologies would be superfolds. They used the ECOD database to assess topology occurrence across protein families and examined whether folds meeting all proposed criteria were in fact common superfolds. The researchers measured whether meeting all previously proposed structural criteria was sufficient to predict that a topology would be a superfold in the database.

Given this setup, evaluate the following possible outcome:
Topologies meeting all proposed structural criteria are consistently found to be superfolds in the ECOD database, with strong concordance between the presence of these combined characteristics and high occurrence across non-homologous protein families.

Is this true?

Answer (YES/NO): NO